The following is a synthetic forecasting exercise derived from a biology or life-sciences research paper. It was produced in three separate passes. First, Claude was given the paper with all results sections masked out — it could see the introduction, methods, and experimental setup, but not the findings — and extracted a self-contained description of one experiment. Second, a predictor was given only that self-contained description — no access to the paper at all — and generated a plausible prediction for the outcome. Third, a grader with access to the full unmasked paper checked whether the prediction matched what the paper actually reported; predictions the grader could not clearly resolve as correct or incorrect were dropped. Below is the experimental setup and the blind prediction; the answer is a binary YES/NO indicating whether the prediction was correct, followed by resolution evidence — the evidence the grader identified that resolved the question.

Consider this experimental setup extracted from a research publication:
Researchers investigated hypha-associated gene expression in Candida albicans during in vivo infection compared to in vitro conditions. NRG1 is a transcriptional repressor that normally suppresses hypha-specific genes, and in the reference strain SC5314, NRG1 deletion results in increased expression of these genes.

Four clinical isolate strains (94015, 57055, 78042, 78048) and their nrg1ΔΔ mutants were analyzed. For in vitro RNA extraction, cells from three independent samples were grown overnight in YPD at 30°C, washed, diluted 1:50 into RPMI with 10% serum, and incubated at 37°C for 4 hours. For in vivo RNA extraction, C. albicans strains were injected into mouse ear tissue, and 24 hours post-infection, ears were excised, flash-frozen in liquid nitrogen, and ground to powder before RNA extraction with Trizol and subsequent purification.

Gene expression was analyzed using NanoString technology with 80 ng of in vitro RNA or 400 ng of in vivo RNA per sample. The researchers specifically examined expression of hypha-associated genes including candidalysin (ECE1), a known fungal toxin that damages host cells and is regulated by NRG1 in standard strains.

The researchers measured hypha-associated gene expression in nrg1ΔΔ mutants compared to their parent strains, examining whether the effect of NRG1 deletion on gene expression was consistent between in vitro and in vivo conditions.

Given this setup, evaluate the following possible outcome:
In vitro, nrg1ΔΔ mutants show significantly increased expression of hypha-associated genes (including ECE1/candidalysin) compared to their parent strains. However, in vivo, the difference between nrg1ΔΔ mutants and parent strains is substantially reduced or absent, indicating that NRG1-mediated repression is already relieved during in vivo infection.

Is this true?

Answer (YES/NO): NO